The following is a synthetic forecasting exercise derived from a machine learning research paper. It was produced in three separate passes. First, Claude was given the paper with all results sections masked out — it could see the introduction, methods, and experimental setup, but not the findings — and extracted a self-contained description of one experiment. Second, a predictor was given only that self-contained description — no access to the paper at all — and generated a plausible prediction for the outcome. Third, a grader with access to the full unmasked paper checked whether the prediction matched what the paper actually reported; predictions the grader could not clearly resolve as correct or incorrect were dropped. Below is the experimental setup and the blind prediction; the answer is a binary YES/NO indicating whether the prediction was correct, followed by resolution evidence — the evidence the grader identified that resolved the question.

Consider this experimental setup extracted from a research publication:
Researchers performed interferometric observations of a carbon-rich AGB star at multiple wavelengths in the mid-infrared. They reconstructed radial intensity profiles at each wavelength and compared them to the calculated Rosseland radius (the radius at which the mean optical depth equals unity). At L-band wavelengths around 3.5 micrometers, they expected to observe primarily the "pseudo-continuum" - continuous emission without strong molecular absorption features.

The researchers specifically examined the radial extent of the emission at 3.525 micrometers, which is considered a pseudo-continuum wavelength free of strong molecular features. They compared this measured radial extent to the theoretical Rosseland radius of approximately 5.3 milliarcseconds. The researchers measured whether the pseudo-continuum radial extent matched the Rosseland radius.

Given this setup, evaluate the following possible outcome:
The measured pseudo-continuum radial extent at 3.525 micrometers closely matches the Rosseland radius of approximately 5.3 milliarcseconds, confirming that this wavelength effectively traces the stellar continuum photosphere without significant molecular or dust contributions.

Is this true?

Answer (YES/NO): NO